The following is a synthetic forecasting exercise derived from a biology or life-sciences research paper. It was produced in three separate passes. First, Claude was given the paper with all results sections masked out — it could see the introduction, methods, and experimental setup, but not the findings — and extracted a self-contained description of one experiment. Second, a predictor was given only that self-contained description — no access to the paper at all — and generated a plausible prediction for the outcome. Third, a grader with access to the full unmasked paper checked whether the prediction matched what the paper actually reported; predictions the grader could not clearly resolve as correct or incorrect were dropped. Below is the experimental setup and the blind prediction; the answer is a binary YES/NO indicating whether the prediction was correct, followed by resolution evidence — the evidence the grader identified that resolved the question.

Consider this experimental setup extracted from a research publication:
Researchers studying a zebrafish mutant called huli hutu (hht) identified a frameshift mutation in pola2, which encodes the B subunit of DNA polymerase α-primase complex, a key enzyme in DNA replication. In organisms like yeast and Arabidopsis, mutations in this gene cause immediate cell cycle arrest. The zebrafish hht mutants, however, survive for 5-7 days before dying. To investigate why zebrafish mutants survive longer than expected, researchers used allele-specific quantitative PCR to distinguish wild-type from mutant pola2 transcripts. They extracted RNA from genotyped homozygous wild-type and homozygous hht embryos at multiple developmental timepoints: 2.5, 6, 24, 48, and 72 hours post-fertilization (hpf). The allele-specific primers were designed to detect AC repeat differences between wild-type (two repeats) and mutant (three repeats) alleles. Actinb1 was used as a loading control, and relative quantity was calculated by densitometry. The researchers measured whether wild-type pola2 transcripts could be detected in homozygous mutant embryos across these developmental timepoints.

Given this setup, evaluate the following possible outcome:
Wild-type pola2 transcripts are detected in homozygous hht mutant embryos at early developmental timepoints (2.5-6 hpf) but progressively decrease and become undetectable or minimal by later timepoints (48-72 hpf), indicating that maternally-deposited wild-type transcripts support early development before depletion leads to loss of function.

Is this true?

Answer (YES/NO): YES